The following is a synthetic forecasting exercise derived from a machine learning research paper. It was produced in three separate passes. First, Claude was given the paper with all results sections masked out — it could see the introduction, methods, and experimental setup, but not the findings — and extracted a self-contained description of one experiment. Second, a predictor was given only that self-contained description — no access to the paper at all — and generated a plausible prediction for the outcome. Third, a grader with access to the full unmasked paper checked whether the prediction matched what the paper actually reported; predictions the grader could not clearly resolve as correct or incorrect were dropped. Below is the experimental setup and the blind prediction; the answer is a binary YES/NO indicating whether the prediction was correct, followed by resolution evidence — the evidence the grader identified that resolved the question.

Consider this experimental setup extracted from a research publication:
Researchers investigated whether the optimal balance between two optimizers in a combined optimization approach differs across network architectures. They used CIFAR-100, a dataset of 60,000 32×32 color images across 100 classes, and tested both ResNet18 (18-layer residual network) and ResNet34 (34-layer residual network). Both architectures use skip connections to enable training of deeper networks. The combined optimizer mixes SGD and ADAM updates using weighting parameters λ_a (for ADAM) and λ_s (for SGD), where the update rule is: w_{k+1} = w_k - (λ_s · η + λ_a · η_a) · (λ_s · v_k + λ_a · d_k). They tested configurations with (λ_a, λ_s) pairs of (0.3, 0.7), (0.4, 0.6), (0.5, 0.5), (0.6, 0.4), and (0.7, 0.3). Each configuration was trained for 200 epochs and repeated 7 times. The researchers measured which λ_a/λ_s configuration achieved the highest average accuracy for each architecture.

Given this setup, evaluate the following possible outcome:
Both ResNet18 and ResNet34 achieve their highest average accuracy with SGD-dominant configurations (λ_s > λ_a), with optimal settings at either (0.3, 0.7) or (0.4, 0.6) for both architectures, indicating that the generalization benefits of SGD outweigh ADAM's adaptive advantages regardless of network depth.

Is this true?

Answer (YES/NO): NO